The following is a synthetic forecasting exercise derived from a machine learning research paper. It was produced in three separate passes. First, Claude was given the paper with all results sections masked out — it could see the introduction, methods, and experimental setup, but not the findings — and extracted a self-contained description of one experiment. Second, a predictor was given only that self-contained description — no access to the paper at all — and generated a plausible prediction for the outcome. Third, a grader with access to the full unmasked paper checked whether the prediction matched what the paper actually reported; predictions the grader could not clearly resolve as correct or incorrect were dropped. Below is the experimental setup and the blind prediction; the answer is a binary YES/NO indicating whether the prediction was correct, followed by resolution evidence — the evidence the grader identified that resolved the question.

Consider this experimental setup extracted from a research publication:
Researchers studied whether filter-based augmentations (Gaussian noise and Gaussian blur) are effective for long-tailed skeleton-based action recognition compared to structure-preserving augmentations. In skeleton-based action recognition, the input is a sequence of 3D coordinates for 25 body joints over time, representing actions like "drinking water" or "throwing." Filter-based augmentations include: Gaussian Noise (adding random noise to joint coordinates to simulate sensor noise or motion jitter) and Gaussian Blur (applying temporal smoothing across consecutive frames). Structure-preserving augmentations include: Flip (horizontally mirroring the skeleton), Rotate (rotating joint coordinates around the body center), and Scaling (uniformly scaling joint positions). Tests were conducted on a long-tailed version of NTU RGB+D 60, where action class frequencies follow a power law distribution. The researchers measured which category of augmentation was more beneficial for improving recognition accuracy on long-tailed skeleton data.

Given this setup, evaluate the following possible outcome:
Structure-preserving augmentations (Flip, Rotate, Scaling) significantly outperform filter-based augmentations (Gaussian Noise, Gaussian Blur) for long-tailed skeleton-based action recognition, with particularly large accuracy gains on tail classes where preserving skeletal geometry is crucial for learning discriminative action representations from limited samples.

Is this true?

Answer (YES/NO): NO